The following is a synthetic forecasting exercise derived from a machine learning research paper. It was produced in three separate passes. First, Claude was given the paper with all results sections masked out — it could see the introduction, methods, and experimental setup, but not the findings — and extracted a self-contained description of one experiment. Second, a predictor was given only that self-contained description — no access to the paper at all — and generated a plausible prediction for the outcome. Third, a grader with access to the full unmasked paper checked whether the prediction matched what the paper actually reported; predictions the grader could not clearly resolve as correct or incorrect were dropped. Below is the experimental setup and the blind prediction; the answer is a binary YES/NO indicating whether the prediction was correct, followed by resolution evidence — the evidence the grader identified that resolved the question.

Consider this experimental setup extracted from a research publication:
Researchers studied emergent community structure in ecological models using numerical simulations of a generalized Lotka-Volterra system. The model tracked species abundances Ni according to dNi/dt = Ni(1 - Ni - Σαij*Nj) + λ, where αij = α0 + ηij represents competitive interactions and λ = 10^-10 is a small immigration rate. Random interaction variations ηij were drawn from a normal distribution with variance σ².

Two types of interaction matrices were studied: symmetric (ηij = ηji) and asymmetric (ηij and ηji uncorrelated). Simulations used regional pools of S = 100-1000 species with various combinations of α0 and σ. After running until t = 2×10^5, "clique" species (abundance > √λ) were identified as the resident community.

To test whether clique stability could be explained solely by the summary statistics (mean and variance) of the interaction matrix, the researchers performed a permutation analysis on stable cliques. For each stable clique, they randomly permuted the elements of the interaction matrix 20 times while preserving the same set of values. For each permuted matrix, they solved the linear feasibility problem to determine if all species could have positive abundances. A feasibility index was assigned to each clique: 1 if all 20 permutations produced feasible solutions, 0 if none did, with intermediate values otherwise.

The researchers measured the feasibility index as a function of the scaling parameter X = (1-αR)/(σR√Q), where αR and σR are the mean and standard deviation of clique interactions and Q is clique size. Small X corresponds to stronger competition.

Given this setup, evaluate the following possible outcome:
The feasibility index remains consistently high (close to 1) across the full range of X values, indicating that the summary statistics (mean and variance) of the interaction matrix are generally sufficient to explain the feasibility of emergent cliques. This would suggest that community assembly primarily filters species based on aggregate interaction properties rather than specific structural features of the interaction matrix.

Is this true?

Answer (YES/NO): NO